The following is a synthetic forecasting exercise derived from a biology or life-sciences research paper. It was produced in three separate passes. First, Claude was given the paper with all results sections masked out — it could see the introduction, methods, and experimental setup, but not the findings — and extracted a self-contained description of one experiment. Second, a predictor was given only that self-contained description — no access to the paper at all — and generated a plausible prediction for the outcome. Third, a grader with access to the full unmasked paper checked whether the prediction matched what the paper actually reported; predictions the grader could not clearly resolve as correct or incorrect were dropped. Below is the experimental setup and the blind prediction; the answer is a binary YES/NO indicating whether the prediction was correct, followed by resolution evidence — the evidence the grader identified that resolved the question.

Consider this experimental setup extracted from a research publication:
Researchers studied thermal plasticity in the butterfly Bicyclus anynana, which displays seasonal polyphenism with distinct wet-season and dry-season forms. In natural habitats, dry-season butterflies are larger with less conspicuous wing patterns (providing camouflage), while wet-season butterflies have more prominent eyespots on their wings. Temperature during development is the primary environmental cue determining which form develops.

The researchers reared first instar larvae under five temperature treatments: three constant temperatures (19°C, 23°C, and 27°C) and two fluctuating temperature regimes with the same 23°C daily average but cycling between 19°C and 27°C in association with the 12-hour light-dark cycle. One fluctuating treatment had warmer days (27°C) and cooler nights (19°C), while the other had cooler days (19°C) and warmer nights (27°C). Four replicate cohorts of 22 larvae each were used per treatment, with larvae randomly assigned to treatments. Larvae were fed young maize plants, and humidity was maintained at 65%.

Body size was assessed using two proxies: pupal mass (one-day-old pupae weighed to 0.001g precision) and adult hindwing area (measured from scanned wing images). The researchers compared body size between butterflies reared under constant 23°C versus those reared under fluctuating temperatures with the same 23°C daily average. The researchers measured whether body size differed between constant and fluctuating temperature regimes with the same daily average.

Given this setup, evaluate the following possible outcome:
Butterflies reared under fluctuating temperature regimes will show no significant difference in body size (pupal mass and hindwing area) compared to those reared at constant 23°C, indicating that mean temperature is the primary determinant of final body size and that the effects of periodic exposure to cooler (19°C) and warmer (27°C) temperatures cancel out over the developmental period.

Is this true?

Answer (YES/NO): YES